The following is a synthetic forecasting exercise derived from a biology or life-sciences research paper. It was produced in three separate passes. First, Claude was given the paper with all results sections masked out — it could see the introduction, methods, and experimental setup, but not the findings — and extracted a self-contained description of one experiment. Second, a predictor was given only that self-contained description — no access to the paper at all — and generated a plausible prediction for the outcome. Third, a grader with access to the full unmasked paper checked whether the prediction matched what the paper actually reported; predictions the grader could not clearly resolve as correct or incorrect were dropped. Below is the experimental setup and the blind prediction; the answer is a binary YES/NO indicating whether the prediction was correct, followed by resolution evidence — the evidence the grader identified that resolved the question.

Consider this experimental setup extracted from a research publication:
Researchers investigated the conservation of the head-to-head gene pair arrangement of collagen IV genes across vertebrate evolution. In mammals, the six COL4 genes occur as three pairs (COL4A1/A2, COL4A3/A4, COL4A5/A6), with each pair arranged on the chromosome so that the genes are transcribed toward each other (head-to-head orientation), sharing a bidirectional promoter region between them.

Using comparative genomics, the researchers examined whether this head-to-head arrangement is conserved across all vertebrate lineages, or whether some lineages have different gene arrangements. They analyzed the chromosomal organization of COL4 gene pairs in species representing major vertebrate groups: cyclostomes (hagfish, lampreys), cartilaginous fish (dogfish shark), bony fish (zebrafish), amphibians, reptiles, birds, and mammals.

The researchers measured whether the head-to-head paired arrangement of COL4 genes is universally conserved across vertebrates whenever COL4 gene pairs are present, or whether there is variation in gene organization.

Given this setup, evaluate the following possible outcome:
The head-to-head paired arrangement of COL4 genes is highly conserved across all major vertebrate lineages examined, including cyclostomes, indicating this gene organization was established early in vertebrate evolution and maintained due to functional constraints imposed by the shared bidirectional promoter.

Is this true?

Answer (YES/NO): YES